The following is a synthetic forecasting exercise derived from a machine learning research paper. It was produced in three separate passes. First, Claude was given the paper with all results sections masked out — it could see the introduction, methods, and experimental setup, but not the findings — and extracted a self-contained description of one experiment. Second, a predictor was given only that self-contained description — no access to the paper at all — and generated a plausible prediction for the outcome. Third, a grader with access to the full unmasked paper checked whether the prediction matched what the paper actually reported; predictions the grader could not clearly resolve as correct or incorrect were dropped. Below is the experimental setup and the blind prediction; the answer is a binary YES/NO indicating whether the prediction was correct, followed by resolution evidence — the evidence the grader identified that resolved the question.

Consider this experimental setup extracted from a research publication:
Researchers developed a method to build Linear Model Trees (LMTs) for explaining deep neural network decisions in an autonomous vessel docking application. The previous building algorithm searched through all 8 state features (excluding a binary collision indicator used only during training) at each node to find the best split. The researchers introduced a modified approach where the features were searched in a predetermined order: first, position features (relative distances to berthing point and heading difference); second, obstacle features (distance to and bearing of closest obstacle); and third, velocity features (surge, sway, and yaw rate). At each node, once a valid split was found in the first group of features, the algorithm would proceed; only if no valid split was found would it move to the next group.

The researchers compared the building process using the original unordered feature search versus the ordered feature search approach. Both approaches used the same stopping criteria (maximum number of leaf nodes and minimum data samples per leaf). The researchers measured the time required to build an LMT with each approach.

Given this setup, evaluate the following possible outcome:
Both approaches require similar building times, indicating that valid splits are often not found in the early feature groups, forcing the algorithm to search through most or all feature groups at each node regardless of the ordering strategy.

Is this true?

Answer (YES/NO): NO